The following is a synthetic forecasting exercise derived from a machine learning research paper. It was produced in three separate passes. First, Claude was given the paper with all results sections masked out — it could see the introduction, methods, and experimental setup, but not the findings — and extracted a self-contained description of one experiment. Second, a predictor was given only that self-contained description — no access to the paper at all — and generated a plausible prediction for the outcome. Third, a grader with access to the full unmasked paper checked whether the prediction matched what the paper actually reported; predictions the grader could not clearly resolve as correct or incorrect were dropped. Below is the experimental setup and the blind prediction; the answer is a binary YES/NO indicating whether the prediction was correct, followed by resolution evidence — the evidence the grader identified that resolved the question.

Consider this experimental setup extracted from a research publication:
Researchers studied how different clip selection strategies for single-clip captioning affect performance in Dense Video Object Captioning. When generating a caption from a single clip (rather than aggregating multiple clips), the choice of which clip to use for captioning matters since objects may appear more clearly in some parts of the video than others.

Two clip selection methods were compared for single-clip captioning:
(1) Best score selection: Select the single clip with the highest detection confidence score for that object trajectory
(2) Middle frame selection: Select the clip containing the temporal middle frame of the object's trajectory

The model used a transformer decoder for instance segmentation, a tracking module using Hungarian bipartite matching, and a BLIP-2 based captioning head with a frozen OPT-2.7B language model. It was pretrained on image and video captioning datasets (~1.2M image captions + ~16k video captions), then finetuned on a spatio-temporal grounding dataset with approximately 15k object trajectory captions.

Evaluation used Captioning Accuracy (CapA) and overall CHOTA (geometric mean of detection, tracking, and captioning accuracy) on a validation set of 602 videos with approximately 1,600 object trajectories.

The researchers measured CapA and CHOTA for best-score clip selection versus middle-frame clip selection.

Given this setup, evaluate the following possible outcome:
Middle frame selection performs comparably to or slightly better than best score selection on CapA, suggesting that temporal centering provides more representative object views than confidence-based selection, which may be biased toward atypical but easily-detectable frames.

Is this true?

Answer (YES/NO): NO